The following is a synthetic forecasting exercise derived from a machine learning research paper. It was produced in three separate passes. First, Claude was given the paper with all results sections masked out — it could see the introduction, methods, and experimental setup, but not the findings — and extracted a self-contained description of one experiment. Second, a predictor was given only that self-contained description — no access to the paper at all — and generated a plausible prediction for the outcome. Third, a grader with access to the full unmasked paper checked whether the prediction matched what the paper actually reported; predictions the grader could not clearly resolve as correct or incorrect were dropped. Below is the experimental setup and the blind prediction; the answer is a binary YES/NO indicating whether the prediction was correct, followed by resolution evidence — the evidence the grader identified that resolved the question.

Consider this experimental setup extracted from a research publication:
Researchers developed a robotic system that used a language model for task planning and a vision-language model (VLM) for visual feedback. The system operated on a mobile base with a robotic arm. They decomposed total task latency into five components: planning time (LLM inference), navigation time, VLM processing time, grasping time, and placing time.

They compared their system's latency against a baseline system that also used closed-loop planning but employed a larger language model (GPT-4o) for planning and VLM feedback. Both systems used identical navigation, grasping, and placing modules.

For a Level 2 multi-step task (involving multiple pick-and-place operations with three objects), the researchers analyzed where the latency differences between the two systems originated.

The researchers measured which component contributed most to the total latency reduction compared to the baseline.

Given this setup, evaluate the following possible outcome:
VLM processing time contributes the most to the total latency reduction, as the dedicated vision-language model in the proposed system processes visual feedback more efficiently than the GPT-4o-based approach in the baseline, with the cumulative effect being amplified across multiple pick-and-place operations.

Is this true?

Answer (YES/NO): YES